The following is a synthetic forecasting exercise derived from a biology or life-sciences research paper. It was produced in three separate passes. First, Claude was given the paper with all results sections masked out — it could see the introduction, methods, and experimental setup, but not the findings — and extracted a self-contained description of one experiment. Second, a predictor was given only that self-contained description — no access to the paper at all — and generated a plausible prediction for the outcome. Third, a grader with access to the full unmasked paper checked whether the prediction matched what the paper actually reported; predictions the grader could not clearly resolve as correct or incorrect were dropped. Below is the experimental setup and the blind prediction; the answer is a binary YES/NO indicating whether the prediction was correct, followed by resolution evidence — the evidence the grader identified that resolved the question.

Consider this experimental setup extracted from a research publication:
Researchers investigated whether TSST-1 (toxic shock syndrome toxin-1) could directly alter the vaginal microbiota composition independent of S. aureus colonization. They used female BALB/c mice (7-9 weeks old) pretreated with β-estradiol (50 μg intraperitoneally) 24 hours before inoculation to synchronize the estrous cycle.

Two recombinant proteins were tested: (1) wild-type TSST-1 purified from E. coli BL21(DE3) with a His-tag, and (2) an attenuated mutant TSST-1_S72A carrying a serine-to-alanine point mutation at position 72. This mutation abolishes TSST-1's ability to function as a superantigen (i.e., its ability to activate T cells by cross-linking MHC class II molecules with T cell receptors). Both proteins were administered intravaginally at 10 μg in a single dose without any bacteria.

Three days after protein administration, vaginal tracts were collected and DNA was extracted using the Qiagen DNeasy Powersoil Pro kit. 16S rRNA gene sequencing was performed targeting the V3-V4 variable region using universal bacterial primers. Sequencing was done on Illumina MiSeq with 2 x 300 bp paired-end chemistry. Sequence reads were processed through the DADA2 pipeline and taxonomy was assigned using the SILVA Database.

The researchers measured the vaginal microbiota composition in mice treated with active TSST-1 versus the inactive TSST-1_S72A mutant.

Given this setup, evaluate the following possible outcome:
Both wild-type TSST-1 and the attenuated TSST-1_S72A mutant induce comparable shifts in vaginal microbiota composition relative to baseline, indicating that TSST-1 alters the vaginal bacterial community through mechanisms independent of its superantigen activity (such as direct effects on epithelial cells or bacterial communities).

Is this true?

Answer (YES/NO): NO